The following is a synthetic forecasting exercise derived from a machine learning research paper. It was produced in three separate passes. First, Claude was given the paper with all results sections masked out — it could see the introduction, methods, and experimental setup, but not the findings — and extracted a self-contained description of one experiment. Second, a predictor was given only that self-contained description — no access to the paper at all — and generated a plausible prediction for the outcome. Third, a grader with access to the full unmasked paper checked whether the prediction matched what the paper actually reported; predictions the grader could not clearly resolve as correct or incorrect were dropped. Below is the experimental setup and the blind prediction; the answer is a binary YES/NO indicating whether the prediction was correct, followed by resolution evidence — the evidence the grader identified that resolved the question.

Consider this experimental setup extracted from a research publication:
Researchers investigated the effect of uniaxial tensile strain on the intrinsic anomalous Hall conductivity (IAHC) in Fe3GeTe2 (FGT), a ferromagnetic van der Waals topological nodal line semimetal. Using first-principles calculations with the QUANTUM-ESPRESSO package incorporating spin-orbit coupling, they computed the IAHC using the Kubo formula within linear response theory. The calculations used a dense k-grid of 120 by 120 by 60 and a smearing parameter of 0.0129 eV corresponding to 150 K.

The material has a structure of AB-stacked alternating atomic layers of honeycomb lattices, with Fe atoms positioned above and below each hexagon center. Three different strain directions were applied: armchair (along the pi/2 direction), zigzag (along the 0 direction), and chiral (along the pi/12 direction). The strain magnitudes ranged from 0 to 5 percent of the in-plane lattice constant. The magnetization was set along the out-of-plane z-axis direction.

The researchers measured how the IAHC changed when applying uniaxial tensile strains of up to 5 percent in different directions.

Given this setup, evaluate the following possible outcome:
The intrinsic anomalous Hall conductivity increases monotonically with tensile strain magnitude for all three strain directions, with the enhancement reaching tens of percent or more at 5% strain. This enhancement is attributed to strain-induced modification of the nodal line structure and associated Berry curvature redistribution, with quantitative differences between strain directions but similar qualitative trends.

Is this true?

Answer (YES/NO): NO